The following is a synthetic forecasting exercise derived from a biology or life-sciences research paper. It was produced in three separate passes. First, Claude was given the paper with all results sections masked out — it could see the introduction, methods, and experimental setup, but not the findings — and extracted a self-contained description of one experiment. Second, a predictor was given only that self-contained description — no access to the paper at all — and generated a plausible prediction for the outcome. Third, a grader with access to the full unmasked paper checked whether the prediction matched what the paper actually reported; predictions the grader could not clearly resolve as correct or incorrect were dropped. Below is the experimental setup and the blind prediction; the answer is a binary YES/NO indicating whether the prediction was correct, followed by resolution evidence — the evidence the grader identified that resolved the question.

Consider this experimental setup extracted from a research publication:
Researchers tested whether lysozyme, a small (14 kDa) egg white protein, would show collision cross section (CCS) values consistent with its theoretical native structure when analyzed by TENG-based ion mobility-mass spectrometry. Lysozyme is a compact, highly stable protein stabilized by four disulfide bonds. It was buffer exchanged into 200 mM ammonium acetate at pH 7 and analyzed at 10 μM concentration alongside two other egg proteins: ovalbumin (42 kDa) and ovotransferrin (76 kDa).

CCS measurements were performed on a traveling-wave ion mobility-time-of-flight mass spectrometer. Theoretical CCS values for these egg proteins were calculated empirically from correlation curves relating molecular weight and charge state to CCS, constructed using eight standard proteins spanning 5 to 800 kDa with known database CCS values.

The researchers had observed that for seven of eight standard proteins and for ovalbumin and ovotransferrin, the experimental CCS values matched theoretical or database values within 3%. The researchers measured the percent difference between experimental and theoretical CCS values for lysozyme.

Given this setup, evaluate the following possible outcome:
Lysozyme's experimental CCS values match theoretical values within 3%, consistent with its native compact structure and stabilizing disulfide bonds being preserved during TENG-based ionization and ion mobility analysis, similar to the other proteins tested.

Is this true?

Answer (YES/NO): NO